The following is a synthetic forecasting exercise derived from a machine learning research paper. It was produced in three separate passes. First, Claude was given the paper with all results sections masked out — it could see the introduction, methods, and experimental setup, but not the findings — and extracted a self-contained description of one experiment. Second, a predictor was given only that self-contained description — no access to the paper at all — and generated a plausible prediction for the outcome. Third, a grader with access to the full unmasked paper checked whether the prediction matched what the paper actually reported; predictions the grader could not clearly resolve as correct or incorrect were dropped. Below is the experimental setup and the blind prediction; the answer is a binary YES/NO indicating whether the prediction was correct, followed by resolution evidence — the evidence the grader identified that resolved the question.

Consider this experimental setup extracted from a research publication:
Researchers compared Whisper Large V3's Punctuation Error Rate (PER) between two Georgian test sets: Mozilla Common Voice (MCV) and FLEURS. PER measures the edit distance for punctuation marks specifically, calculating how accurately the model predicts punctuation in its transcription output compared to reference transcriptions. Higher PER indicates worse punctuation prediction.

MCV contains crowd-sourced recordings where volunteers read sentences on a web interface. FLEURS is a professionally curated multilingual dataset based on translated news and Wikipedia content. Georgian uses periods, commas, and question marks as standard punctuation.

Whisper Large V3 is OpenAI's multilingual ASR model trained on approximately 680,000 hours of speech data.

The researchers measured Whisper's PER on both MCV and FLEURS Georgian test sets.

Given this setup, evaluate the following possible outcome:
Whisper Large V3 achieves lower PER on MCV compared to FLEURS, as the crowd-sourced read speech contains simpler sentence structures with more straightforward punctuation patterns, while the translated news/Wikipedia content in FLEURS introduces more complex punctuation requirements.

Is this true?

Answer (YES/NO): YES